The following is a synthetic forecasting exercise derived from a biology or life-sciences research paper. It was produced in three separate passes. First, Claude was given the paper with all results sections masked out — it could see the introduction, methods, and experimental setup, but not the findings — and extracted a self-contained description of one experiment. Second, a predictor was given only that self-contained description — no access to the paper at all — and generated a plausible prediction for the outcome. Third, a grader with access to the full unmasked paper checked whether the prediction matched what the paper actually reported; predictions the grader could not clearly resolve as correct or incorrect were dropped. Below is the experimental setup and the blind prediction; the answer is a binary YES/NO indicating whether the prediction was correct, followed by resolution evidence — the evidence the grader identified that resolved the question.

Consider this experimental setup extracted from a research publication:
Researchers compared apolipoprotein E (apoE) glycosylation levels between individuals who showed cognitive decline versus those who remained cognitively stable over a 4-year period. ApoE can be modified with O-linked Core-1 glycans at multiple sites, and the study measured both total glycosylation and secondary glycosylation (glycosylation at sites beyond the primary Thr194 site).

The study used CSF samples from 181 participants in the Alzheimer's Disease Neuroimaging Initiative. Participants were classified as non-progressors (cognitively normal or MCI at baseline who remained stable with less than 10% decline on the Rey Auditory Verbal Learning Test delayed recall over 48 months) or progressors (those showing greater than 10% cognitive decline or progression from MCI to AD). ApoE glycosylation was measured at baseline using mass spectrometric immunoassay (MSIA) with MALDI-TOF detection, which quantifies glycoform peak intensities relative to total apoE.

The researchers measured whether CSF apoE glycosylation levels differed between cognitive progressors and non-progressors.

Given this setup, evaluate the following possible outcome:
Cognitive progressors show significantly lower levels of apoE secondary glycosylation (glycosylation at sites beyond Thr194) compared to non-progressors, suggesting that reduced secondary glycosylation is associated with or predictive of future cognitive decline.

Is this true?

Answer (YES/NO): YES